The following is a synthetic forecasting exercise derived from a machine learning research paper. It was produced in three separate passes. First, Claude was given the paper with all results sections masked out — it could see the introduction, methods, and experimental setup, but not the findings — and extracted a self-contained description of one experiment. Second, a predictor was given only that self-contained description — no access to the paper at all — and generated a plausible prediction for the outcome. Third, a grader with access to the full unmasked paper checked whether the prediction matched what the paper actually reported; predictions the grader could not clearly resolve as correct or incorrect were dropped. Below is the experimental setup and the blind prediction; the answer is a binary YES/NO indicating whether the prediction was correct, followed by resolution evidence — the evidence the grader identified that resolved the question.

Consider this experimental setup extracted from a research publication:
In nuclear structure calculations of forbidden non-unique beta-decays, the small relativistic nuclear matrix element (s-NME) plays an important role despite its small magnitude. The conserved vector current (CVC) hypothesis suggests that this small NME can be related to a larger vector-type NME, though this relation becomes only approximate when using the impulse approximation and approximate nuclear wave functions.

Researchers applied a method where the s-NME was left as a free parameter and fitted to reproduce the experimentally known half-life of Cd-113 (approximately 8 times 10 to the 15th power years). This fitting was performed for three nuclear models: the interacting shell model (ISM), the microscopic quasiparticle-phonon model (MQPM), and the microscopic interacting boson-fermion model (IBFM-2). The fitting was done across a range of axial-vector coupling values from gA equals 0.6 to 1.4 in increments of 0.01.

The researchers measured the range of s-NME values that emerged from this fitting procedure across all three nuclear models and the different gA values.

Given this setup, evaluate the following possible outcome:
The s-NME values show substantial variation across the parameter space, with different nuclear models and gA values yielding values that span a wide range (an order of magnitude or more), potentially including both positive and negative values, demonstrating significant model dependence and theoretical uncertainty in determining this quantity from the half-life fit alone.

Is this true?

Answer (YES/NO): NO